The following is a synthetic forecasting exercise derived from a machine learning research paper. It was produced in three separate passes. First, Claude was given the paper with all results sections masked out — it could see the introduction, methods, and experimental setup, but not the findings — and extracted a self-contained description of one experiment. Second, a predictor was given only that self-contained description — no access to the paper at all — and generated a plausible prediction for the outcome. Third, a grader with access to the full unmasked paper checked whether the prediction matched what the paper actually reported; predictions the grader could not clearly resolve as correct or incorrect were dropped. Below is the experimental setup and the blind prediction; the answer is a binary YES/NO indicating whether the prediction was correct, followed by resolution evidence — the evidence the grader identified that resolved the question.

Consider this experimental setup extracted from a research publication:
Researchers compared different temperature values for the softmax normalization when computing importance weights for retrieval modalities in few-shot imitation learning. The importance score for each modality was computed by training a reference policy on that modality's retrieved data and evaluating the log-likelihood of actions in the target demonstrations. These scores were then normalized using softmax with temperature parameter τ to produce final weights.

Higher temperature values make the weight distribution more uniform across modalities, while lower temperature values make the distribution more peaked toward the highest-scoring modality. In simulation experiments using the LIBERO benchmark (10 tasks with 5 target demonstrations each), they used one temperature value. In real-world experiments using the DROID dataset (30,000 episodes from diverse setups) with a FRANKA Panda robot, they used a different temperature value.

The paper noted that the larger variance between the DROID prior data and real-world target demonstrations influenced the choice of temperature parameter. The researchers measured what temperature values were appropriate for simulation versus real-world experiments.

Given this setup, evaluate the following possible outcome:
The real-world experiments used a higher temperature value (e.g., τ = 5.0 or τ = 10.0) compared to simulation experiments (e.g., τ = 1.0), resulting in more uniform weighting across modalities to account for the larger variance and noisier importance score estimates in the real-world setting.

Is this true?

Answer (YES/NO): YES